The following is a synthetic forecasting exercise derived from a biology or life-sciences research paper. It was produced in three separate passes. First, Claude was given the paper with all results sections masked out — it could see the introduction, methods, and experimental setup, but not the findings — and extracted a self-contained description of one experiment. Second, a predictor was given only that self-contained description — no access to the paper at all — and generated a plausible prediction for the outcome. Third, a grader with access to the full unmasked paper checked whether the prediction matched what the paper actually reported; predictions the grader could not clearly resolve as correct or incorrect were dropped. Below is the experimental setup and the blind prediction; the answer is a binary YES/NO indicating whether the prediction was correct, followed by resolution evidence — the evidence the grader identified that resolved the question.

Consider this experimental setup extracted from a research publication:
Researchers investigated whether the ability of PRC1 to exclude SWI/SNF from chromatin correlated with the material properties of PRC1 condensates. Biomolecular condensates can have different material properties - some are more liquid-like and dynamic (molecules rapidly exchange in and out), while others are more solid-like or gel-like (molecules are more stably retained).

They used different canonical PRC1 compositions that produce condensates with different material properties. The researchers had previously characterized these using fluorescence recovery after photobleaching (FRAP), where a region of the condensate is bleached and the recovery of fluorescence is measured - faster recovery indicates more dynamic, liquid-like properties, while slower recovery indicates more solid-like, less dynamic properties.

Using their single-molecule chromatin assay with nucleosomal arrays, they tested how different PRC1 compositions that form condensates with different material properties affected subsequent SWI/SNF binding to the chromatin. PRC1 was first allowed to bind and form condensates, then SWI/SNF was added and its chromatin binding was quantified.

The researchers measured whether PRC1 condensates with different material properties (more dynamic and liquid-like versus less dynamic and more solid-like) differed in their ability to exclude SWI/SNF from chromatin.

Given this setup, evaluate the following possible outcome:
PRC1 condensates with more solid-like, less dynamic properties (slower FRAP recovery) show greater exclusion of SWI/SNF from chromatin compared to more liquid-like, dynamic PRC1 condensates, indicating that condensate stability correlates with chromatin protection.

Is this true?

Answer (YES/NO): YES